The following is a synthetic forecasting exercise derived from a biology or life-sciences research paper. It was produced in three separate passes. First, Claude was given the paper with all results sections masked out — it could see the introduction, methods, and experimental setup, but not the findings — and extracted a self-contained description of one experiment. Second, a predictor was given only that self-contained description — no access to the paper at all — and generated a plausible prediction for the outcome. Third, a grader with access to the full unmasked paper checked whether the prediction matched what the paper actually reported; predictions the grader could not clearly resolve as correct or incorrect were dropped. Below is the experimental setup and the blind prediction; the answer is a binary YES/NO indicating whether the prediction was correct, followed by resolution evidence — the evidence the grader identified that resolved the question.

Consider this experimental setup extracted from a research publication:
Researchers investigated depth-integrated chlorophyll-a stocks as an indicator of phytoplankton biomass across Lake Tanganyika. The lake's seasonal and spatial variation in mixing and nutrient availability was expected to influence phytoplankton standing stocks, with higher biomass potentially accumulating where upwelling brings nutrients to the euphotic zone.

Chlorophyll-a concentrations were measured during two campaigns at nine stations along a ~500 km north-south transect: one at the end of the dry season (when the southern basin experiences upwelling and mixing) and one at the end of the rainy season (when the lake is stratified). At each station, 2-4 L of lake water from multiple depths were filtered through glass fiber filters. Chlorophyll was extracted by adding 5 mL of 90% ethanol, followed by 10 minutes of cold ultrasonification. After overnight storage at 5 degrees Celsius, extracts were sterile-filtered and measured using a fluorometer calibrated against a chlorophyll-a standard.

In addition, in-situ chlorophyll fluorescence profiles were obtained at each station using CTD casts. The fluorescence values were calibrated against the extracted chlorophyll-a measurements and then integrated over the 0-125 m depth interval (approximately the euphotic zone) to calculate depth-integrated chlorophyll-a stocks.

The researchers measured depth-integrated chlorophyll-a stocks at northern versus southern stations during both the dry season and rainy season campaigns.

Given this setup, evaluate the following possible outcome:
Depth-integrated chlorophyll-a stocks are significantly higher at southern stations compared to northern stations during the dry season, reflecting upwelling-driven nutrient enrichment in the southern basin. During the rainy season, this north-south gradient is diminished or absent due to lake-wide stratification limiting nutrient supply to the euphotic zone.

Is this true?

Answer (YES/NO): NO